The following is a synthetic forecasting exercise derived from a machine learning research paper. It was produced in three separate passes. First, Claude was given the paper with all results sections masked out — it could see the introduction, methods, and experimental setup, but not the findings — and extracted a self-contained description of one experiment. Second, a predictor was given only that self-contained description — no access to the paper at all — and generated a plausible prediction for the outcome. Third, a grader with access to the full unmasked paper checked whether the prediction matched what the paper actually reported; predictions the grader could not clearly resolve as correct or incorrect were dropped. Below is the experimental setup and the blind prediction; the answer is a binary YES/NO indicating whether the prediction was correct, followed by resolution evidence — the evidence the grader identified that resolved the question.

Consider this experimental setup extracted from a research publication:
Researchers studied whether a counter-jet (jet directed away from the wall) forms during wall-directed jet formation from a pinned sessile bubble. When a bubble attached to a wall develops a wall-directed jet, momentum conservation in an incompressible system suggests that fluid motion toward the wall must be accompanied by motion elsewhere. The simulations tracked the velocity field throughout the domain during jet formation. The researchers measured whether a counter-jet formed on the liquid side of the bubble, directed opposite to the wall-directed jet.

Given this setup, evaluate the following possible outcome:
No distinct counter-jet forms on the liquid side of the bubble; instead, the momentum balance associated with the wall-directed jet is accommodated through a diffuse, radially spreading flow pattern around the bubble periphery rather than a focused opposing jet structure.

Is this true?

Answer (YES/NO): NO